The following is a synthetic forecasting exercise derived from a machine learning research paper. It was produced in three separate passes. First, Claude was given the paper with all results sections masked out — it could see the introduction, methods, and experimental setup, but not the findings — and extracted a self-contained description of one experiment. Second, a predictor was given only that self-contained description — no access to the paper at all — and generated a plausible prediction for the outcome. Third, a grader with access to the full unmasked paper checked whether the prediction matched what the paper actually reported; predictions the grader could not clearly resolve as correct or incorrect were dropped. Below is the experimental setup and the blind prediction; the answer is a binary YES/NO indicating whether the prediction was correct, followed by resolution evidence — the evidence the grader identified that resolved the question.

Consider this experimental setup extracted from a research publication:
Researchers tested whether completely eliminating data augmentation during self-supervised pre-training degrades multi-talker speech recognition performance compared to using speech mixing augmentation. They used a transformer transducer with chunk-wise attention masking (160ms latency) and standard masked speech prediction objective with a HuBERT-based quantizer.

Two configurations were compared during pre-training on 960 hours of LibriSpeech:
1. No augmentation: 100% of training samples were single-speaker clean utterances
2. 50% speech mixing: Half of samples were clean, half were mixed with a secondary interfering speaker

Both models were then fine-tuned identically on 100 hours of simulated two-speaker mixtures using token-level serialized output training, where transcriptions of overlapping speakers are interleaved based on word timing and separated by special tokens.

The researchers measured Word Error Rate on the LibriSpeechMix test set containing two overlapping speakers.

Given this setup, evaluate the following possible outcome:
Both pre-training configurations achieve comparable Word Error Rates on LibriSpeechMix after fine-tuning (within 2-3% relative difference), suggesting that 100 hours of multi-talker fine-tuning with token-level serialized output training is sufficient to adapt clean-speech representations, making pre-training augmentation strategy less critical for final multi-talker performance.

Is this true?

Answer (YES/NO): NO